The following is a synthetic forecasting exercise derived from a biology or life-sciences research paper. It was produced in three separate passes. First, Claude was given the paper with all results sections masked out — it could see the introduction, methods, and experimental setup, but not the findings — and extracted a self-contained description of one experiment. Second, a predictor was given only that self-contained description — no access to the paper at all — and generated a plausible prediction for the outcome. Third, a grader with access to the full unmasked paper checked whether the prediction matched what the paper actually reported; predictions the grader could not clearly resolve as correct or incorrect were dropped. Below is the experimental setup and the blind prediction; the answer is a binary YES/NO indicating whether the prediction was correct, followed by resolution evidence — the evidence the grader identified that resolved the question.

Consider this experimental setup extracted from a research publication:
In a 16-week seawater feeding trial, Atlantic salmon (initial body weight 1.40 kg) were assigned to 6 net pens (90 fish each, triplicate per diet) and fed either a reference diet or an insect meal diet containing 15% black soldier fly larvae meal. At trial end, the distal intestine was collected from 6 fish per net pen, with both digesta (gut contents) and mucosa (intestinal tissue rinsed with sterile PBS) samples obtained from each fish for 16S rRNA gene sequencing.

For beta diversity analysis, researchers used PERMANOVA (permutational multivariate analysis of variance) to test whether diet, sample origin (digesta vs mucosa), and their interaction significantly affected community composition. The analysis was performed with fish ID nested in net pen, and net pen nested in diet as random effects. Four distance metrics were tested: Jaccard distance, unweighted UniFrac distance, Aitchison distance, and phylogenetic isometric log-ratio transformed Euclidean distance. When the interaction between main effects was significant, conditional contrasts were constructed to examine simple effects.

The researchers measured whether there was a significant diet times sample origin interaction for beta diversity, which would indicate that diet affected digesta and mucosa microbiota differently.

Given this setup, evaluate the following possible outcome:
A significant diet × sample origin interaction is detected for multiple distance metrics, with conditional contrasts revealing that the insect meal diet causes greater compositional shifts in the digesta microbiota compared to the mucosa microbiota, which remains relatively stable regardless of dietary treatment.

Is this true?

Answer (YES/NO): YES